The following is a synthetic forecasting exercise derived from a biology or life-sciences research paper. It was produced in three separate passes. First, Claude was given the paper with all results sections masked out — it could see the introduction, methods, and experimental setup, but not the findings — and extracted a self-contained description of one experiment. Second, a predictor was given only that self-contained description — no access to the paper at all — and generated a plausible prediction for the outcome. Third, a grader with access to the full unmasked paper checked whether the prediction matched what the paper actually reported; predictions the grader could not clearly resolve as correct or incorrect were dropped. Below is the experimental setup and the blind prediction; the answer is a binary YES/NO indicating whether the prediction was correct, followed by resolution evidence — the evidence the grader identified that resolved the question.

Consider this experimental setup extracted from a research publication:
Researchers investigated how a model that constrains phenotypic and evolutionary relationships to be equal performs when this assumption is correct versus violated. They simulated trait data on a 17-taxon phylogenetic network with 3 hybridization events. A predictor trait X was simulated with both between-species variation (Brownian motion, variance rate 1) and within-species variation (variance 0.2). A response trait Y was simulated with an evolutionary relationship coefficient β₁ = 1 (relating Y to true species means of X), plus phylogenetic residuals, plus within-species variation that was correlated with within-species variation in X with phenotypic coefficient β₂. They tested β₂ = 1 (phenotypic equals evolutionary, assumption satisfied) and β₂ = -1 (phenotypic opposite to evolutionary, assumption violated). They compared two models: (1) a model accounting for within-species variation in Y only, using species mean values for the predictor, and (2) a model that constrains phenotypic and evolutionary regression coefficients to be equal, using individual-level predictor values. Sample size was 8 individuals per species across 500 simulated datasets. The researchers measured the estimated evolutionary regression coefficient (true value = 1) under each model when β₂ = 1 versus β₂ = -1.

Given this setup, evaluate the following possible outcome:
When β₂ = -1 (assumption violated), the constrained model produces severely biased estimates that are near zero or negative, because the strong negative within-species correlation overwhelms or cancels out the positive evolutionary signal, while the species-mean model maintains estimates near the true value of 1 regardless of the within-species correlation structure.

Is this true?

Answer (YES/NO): NO